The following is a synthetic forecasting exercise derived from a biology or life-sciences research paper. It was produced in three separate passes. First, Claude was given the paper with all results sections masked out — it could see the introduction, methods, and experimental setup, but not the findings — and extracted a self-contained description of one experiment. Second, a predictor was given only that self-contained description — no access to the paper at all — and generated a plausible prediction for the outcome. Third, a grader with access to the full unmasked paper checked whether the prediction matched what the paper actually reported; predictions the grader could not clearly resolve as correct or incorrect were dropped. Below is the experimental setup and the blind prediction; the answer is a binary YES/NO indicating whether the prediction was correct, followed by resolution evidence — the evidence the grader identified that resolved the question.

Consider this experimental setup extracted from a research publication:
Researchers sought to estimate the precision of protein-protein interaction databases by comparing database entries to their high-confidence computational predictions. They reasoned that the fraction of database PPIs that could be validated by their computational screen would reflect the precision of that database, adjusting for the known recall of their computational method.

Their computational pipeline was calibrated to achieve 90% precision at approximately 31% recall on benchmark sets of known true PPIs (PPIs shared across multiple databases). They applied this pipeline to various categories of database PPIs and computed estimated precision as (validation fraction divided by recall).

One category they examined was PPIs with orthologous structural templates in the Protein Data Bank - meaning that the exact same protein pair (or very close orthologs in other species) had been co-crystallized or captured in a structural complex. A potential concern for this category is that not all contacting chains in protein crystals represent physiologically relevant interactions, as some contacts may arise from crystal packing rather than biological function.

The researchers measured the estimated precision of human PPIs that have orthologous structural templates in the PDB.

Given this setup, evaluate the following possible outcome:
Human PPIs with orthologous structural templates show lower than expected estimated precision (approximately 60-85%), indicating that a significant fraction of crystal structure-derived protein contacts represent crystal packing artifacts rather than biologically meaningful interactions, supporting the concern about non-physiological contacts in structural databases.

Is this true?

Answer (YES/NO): NO